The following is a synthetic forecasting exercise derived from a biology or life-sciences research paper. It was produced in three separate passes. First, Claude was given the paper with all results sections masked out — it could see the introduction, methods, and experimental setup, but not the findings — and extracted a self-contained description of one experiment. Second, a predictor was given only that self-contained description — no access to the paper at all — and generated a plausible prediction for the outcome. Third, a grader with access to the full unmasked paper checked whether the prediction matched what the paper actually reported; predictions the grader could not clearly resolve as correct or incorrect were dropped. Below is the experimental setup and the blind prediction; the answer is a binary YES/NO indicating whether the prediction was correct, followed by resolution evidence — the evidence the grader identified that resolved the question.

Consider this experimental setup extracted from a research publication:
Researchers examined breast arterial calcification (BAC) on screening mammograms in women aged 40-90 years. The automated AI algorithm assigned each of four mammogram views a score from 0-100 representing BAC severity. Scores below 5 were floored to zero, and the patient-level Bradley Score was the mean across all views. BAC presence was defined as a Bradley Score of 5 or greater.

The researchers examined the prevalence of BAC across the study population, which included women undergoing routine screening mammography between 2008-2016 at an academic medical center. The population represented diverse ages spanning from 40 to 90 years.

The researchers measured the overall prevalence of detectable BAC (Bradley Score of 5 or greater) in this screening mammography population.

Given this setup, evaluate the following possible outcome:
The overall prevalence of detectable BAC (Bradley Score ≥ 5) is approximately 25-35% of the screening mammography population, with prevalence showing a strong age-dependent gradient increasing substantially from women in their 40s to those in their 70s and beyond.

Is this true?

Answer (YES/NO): NO